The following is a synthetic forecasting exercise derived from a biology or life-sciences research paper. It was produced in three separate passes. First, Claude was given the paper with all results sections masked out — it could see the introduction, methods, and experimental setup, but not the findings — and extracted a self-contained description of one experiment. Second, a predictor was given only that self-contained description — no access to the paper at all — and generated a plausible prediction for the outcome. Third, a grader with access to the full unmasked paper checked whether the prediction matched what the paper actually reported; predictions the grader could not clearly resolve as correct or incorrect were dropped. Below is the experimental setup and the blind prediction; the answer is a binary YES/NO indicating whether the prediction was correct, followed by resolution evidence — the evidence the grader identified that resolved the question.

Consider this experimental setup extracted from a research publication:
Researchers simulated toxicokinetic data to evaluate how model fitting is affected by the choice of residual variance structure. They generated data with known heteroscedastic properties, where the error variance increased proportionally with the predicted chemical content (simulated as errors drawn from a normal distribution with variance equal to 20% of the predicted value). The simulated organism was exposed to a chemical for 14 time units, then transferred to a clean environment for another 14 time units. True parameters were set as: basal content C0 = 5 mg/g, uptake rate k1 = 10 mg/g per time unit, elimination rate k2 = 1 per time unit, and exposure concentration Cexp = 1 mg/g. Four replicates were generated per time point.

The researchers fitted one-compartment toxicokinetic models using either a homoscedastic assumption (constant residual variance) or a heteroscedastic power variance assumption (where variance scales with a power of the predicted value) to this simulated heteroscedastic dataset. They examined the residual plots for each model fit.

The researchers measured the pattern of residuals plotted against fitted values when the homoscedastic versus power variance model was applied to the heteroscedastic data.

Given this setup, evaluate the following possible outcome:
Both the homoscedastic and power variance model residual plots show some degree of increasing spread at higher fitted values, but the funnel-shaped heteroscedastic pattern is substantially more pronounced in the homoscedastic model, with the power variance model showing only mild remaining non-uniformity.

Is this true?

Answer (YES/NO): NO